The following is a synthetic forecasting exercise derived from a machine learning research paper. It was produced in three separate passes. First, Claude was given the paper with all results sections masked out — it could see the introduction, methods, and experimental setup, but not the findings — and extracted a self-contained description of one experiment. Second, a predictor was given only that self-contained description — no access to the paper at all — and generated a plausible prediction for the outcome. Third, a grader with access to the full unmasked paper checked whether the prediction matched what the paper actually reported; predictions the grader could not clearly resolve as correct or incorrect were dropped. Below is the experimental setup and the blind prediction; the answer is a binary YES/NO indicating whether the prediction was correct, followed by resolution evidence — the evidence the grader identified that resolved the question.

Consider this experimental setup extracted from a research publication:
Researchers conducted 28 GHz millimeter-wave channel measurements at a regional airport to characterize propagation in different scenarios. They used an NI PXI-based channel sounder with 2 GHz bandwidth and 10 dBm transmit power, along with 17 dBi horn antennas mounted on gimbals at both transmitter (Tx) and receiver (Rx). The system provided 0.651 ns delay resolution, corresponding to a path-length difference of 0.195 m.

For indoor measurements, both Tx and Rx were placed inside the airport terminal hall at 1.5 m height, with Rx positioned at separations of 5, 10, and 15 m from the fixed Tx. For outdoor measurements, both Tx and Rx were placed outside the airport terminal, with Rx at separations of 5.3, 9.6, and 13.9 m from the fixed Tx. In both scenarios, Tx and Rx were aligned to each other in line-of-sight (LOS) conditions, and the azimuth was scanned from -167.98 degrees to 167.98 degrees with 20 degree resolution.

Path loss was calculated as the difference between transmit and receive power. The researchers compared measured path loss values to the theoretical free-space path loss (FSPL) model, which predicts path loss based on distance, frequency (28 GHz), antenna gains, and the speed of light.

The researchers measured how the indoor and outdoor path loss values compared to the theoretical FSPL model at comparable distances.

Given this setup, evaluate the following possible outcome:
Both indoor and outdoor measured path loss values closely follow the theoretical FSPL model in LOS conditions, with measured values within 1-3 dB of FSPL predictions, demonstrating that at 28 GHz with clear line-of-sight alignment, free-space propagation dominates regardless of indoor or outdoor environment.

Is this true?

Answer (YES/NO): NO